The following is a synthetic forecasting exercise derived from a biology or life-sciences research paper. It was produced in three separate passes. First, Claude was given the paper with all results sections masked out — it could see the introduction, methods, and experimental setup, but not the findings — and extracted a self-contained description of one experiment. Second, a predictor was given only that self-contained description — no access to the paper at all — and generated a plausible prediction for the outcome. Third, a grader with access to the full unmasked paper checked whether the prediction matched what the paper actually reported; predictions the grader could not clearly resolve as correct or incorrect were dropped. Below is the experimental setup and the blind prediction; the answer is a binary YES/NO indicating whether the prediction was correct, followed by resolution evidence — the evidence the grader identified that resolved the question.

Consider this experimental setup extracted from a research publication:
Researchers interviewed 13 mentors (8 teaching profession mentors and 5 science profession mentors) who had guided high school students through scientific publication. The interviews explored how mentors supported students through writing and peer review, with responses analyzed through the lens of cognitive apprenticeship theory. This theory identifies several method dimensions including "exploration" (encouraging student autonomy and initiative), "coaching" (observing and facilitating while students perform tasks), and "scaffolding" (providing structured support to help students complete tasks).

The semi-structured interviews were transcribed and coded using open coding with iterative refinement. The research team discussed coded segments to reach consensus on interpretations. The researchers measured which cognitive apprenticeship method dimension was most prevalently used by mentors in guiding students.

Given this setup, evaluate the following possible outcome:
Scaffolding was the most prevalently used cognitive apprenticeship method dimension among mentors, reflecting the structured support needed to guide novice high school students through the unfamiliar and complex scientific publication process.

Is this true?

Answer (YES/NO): NO